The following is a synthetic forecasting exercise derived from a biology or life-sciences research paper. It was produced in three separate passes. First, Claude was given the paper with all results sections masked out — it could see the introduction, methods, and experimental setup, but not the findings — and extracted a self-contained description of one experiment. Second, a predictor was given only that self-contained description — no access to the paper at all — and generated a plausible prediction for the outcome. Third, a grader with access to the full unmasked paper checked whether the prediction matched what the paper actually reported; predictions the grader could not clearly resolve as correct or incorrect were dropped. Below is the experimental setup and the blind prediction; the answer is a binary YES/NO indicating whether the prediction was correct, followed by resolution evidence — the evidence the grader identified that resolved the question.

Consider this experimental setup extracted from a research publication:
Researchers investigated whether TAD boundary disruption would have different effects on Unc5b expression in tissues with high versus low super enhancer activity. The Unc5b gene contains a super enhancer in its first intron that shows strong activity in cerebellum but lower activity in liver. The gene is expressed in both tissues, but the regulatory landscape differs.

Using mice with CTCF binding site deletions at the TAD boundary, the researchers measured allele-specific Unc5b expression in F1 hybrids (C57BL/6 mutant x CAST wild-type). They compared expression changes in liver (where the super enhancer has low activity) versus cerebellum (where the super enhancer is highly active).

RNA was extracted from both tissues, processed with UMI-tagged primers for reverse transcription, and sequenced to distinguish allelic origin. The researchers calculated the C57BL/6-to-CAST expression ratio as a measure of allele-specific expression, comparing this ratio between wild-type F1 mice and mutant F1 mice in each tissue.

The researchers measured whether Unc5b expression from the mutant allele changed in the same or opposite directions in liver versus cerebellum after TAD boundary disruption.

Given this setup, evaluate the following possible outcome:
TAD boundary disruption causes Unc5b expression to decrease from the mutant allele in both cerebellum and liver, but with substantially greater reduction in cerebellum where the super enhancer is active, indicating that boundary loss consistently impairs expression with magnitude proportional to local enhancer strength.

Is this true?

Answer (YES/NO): NO